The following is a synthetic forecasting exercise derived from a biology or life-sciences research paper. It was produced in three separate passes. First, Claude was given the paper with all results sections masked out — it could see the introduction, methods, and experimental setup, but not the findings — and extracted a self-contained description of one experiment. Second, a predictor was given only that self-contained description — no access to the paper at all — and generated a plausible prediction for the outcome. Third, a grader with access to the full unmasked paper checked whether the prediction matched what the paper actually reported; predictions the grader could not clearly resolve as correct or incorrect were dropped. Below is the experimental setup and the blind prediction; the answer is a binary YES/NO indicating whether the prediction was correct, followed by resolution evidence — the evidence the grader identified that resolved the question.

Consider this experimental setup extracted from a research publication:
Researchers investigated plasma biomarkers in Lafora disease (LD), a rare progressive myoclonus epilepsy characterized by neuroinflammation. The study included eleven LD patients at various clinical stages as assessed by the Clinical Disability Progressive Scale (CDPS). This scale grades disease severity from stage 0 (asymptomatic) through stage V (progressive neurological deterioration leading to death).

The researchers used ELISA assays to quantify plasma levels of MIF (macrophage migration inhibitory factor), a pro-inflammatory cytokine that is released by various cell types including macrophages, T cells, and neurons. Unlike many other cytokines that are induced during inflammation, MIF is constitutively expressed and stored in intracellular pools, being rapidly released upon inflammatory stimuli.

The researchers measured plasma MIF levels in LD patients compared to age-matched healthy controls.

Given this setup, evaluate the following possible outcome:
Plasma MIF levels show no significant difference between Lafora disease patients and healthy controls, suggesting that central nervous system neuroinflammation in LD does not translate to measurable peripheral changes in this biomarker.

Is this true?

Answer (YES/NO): NO